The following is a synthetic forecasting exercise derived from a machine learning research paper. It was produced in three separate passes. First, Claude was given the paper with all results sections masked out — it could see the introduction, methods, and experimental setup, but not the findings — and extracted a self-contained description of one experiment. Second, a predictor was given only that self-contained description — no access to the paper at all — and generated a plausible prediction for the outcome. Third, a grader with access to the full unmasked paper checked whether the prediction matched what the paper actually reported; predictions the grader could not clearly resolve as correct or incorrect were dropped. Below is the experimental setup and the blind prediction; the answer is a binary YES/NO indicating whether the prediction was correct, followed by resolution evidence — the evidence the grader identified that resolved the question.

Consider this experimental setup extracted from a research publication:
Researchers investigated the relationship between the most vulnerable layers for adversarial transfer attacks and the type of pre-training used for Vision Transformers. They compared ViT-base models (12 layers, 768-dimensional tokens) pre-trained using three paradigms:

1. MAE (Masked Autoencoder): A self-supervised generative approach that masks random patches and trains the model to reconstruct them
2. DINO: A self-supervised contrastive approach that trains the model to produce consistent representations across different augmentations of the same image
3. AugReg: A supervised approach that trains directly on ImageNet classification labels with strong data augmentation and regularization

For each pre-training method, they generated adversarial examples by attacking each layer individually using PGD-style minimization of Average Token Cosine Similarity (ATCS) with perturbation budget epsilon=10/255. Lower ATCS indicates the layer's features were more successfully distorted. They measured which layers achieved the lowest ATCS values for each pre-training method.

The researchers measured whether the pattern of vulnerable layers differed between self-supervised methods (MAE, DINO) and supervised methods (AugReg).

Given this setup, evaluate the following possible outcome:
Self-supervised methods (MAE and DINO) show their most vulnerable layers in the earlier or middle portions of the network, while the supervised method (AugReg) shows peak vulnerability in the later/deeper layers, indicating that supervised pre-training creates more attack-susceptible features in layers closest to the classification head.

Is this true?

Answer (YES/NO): YES